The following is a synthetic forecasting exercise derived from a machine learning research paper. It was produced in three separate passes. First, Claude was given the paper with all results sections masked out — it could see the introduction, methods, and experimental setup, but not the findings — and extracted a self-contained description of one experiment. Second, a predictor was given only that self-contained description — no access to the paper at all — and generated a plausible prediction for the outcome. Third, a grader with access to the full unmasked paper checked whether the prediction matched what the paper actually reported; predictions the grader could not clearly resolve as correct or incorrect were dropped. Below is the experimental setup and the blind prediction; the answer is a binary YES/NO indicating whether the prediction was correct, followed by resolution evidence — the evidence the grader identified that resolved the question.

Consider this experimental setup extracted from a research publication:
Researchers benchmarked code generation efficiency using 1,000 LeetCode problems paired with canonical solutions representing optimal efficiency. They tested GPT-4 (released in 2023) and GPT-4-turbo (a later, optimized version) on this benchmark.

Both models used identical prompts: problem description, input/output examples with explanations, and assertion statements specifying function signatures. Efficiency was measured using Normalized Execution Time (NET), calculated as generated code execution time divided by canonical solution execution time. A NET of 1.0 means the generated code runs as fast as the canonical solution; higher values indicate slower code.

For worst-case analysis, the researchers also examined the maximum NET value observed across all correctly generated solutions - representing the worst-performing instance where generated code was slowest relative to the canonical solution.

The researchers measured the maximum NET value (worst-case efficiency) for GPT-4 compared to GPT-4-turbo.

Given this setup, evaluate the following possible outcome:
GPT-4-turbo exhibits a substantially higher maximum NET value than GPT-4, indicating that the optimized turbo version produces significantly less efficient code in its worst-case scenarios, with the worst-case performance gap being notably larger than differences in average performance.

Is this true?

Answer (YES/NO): NO